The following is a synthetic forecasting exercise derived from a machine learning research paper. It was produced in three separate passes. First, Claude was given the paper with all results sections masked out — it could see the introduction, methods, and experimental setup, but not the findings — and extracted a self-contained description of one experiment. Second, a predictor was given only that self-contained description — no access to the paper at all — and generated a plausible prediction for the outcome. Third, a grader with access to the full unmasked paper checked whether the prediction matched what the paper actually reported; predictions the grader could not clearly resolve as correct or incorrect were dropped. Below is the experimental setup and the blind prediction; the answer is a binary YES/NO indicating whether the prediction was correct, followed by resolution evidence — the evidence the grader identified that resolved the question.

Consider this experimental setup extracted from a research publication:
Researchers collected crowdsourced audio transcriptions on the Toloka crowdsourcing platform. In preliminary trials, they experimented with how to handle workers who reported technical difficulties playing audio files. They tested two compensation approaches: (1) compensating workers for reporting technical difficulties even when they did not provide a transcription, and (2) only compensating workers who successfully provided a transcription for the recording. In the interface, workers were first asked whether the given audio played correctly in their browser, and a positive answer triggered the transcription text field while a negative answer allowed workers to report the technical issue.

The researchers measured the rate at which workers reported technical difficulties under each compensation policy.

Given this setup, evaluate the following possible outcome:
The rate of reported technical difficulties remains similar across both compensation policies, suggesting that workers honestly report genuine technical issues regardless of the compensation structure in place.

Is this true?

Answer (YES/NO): NO